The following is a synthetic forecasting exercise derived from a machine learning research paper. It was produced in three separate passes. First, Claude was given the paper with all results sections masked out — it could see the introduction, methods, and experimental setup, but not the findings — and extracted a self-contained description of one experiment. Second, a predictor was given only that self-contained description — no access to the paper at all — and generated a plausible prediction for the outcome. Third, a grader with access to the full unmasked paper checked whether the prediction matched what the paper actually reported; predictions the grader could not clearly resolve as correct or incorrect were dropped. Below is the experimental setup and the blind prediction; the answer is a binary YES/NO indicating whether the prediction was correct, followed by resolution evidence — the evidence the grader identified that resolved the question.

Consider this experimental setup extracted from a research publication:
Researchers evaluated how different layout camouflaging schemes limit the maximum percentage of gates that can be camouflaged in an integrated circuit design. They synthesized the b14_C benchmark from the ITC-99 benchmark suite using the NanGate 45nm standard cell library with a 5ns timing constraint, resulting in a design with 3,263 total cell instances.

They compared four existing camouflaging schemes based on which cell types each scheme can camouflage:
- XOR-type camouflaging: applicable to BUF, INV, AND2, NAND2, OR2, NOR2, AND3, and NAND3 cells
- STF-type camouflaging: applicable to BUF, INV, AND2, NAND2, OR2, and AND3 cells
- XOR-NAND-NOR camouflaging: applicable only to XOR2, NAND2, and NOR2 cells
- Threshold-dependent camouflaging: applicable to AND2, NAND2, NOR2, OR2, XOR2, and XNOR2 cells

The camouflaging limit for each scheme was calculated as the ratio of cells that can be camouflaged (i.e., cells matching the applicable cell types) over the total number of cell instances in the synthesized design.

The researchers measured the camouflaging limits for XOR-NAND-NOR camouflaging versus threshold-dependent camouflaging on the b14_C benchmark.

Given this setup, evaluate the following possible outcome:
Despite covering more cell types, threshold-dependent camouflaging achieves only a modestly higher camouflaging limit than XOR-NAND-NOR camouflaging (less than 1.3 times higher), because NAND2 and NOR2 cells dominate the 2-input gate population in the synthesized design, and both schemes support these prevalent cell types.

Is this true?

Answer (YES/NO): NO